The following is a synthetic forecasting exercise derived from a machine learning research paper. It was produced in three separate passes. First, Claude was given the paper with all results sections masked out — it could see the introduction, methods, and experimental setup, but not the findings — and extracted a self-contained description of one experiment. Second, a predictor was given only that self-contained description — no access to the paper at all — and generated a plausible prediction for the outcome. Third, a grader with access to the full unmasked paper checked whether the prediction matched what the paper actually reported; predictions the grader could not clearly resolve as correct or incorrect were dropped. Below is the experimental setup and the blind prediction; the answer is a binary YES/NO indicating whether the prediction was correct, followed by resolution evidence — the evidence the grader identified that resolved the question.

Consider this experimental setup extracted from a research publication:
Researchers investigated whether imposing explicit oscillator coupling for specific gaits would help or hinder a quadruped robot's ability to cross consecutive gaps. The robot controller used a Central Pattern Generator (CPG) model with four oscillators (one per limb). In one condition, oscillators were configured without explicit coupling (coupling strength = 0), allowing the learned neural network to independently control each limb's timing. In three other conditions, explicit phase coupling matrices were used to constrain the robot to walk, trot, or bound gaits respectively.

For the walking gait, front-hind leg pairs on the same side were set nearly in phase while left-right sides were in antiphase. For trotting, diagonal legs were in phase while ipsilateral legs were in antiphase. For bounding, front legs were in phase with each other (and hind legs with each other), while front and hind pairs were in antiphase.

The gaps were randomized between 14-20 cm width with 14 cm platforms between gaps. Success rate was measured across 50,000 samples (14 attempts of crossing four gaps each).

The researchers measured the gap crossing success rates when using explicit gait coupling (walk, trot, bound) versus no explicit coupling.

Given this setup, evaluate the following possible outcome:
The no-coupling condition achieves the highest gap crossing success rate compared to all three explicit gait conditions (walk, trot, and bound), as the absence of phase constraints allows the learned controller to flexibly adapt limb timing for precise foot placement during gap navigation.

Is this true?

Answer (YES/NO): YES